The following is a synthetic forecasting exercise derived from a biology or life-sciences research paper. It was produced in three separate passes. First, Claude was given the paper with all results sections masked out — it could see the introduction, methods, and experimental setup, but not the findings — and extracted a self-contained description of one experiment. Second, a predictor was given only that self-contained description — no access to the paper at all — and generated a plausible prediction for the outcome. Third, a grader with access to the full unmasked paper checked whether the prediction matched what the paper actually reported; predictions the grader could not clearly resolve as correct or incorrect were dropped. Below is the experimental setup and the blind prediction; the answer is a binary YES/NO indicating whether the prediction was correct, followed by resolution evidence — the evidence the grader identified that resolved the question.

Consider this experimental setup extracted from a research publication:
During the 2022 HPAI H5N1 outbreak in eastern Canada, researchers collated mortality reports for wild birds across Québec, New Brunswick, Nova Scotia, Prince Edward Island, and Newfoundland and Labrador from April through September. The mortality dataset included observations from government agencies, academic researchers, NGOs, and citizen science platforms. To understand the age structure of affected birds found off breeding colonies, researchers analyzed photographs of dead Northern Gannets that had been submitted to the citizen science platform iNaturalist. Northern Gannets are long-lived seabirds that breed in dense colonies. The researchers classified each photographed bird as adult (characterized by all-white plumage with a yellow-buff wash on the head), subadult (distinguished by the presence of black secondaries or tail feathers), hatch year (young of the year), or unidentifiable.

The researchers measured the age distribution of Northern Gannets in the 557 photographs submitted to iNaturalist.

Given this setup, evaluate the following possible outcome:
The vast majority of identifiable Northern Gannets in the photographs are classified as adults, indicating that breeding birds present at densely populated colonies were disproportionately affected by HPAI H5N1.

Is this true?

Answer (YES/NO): YES